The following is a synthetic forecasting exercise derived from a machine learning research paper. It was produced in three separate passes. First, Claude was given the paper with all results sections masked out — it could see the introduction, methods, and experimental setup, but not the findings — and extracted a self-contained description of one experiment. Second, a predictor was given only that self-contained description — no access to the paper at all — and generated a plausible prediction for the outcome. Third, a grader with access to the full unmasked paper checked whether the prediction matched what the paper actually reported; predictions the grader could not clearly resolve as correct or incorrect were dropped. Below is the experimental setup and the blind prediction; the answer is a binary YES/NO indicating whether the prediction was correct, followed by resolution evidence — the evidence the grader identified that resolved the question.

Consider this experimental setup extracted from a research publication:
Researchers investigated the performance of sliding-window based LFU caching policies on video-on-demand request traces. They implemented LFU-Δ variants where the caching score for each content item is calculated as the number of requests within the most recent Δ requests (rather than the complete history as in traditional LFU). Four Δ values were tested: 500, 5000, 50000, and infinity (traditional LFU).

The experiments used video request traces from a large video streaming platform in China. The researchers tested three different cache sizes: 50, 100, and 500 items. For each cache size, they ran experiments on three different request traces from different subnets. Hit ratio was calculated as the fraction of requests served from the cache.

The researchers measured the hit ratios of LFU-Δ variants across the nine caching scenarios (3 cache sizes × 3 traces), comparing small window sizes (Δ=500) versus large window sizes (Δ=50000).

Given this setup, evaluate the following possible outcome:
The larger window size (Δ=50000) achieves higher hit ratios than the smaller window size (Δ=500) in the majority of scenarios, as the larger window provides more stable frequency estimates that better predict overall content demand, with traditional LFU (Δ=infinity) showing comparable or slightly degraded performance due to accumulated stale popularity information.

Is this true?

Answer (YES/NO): NO